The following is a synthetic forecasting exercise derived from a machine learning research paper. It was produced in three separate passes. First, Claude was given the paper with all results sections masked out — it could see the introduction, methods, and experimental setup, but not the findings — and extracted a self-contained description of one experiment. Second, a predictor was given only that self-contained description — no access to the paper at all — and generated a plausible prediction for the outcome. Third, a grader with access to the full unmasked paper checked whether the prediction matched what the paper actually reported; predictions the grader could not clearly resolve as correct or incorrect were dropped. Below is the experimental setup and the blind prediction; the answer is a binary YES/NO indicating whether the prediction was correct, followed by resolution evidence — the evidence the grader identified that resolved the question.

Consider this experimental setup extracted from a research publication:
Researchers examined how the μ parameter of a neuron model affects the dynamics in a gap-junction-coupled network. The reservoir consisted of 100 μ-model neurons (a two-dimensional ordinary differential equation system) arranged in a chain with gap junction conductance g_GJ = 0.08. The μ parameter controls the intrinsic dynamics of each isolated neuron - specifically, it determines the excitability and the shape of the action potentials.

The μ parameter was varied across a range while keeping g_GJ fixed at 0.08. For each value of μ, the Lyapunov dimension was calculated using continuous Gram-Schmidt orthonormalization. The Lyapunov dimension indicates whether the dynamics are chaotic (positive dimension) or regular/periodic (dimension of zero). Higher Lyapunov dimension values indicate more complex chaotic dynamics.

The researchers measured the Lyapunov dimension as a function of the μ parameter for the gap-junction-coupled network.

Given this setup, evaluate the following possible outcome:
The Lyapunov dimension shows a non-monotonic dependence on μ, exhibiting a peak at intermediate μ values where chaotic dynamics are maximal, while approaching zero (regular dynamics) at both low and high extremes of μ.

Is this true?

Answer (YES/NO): YES